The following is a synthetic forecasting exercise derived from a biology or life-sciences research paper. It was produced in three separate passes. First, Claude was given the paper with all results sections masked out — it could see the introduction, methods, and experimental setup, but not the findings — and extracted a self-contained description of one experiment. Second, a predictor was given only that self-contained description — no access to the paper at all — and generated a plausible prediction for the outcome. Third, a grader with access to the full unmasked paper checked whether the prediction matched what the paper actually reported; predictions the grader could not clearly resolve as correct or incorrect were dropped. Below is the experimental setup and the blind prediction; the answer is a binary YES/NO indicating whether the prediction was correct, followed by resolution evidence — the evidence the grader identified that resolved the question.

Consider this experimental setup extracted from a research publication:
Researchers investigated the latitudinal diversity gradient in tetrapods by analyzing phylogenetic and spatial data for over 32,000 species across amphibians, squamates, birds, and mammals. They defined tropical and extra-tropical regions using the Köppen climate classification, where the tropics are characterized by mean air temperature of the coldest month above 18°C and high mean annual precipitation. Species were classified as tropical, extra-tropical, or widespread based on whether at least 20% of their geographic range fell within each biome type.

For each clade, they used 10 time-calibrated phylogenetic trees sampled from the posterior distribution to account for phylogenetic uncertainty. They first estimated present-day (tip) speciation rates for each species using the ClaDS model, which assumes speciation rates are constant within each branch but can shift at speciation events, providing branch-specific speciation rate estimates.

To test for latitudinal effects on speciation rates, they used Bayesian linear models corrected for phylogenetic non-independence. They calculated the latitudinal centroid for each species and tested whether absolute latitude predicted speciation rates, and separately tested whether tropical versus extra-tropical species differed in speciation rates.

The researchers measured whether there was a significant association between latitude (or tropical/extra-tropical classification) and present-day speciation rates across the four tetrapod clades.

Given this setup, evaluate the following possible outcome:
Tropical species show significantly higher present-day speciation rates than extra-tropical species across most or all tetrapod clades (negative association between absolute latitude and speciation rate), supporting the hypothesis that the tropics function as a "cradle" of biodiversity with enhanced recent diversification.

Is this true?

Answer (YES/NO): NO